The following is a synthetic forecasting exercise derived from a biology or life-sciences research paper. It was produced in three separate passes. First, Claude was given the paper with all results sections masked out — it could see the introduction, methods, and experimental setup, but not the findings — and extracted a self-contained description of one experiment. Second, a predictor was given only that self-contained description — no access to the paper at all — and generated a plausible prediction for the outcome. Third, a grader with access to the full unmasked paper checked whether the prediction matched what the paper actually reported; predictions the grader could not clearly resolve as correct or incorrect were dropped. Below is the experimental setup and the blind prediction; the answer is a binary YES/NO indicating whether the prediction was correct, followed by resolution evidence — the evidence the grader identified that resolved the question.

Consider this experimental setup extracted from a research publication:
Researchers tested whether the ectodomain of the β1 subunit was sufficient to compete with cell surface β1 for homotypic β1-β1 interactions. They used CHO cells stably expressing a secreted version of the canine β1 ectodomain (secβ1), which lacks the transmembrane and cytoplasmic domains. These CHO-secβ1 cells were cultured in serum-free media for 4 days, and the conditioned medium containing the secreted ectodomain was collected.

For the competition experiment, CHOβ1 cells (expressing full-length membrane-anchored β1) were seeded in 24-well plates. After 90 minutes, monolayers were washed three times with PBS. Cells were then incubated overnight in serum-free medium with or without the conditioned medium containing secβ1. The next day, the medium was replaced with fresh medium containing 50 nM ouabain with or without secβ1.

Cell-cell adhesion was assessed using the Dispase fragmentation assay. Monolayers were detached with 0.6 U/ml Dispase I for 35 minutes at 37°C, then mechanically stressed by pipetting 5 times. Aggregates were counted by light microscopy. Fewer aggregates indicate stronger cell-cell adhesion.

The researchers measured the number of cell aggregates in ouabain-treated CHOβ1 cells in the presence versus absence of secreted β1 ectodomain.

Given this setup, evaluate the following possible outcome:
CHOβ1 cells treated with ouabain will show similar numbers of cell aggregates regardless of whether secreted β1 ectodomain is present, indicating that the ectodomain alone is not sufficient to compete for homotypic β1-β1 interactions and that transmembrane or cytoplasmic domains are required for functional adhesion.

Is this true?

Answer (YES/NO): NO